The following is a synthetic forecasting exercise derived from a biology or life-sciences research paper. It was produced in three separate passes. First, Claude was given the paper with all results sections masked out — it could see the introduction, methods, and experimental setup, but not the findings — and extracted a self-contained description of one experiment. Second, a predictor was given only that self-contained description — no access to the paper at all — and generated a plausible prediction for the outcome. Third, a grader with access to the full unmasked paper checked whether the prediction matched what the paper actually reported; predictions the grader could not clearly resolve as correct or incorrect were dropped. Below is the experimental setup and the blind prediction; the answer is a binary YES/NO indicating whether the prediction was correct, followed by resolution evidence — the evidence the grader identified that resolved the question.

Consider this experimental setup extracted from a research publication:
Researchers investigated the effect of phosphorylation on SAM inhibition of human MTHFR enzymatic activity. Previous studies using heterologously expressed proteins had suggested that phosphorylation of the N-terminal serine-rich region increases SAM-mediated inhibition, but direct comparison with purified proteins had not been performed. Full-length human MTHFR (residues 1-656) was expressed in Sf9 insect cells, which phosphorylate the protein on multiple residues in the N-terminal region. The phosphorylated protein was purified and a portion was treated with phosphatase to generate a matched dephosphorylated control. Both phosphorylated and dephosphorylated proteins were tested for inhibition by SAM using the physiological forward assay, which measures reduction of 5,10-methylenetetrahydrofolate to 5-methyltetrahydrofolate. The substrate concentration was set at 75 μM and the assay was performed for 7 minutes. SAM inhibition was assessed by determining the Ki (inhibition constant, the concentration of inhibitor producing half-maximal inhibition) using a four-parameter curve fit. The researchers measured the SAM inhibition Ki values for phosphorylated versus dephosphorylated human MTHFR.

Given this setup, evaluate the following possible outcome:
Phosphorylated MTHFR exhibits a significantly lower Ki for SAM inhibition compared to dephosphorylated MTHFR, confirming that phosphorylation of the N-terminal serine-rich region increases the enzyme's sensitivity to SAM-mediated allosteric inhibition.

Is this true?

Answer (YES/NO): YES